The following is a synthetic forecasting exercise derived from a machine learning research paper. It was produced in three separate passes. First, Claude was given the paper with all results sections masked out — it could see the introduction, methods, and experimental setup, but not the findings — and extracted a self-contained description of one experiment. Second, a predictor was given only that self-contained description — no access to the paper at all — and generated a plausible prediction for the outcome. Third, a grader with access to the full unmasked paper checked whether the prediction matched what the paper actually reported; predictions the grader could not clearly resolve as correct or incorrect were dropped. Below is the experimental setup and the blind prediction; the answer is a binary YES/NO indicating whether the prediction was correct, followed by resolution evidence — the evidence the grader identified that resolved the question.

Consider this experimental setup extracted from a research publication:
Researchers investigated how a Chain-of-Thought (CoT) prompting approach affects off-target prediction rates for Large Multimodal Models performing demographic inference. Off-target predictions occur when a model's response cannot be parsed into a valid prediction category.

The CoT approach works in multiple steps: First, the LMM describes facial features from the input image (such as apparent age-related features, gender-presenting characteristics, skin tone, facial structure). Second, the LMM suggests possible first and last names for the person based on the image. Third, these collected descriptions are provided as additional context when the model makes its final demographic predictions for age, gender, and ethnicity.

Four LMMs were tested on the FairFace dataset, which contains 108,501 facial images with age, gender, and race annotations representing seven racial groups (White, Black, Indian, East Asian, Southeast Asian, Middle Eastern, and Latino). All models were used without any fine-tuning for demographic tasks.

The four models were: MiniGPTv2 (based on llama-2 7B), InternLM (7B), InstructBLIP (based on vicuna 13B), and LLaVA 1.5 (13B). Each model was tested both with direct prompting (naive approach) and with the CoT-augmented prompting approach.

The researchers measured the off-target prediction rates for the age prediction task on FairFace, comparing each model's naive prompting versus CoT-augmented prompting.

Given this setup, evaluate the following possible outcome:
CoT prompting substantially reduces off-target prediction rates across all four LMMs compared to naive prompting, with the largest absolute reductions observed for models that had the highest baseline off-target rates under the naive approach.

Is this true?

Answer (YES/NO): NO